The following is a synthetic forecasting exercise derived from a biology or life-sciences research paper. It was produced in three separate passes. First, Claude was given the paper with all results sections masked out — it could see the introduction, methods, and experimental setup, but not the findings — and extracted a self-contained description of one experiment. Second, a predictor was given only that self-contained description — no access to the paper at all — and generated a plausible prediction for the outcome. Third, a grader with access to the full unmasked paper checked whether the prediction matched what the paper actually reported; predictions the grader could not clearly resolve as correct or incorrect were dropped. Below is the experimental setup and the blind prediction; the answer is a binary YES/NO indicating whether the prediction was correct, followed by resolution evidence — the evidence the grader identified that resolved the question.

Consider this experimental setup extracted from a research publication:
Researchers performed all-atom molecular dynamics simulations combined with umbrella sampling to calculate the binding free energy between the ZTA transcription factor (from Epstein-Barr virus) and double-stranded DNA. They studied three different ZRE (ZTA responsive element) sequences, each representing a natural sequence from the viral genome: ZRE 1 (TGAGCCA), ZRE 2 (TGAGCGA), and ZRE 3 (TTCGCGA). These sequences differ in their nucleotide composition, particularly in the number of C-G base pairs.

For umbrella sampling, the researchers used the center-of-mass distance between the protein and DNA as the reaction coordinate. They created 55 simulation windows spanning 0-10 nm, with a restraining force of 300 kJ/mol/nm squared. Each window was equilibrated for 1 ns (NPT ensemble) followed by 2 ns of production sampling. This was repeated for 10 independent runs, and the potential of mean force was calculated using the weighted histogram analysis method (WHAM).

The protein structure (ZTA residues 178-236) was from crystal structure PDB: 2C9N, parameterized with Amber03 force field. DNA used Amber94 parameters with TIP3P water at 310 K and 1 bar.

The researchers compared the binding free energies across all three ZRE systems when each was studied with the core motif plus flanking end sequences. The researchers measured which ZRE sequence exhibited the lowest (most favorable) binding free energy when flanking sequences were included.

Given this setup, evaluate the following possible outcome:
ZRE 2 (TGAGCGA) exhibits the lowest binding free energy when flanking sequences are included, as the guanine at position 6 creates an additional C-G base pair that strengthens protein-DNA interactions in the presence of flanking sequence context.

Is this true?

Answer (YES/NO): NO